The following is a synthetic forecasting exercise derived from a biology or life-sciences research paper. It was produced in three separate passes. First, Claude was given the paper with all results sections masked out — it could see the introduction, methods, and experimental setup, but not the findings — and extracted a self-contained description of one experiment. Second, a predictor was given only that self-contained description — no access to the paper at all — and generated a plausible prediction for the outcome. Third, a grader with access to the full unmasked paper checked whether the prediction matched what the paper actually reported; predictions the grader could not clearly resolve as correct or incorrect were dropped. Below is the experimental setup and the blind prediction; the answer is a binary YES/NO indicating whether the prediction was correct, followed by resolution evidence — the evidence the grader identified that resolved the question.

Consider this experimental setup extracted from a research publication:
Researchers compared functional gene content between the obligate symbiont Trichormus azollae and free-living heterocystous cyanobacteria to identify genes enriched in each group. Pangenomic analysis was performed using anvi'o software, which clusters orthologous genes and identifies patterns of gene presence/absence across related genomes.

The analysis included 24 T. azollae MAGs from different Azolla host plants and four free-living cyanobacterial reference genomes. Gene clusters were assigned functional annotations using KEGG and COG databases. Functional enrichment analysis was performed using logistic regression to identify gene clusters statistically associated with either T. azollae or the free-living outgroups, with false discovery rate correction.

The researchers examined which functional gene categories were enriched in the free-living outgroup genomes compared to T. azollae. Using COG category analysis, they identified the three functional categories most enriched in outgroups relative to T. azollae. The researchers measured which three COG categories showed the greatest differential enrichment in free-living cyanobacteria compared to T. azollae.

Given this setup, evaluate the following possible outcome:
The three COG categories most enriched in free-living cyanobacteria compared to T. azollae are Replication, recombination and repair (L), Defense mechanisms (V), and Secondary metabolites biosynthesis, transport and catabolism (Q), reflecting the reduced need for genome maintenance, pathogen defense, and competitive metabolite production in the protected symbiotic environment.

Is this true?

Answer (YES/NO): NO